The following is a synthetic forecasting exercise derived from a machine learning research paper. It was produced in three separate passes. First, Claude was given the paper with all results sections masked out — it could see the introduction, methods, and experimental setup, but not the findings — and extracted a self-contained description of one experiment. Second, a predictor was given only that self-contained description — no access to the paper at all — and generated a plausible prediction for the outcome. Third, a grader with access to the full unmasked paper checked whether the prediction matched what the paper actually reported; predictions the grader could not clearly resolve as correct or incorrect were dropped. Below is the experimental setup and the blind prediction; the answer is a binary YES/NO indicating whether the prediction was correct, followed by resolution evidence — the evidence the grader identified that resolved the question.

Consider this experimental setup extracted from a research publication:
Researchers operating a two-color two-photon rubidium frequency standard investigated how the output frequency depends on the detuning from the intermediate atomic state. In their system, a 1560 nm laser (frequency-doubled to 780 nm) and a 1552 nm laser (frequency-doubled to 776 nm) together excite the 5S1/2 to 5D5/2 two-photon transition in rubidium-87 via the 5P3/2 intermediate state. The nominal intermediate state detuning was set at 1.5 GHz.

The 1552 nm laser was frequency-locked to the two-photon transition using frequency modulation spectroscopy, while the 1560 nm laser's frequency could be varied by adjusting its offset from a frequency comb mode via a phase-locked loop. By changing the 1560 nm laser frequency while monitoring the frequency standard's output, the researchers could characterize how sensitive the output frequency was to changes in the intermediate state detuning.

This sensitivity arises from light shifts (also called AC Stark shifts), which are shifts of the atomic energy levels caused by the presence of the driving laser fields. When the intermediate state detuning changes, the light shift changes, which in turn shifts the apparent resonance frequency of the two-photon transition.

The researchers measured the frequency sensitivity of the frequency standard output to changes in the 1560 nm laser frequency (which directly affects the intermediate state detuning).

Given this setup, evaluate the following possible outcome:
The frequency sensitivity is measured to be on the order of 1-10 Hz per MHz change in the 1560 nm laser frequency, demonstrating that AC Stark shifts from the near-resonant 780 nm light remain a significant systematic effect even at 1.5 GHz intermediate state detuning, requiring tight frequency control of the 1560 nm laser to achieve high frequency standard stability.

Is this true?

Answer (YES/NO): NO